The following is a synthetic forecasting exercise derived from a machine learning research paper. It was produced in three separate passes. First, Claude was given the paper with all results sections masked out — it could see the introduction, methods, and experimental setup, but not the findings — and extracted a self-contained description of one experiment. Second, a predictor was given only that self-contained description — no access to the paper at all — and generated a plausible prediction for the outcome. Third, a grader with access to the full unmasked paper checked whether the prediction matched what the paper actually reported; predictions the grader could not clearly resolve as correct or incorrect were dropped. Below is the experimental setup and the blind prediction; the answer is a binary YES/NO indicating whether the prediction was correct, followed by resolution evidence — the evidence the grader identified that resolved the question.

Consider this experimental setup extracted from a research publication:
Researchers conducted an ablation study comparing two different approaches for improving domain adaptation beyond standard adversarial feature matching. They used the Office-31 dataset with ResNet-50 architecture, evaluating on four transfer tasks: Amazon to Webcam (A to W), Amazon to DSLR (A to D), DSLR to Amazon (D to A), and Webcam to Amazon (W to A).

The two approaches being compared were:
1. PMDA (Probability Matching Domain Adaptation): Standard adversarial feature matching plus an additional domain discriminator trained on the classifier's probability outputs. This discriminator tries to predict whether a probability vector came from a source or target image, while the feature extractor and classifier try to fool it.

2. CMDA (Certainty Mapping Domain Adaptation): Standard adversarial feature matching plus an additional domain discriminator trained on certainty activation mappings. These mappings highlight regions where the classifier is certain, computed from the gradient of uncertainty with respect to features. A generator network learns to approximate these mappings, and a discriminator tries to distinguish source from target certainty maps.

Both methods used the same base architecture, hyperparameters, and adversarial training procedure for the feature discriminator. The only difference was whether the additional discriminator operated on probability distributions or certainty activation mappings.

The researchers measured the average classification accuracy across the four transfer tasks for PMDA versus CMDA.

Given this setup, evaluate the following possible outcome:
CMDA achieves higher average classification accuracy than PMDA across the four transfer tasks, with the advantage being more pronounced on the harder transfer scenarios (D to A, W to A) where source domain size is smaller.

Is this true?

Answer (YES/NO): NO